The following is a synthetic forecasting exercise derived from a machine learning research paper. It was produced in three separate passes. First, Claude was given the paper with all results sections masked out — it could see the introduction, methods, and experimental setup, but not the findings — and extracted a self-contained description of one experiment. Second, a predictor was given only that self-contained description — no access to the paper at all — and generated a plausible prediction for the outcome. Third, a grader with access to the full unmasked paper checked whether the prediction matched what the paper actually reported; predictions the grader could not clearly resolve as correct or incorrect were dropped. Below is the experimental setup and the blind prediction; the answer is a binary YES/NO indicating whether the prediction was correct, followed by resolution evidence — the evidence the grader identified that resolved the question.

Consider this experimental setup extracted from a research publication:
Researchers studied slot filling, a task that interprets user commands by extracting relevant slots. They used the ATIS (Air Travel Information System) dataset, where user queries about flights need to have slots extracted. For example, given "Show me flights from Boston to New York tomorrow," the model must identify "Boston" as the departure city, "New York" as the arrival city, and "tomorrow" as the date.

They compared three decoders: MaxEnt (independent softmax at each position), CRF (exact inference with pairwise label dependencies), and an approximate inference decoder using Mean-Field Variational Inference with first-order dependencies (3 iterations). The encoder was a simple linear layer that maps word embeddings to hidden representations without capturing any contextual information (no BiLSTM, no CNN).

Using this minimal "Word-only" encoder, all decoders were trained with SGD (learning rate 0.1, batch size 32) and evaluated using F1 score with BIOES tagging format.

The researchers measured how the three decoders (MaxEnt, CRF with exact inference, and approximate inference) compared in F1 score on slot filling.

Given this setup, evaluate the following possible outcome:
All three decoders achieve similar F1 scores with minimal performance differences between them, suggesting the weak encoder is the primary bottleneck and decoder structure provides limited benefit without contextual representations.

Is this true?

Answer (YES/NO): NO